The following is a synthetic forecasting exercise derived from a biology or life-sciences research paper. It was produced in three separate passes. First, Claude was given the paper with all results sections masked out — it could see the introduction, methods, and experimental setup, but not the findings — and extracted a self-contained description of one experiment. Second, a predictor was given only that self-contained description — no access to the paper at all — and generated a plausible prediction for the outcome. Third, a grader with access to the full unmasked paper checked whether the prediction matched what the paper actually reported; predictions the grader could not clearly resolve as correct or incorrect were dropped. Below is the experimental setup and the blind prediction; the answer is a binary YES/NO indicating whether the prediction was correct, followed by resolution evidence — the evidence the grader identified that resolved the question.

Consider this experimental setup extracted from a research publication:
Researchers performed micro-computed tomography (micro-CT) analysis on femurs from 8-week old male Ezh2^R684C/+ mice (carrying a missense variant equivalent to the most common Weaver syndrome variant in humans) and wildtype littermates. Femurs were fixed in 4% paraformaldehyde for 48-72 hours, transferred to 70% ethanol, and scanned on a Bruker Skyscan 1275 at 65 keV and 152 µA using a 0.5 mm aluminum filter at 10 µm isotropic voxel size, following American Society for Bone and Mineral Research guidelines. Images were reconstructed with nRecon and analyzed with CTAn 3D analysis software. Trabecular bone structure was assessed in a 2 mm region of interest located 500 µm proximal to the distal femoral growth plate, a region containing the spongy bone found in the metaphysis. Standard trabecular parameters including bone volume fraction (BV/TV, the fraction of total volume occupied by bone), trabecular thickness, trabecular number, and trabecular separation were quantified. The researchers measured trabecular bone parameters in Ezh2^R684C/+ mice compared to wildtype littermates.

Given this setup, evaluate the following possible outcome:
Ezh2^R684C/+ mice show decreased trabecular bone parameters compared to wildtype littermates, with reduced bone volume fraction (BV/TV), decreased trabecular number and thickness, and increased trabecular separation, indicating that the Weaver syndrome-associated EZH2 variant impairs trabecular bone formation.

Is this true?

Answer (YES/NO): NO